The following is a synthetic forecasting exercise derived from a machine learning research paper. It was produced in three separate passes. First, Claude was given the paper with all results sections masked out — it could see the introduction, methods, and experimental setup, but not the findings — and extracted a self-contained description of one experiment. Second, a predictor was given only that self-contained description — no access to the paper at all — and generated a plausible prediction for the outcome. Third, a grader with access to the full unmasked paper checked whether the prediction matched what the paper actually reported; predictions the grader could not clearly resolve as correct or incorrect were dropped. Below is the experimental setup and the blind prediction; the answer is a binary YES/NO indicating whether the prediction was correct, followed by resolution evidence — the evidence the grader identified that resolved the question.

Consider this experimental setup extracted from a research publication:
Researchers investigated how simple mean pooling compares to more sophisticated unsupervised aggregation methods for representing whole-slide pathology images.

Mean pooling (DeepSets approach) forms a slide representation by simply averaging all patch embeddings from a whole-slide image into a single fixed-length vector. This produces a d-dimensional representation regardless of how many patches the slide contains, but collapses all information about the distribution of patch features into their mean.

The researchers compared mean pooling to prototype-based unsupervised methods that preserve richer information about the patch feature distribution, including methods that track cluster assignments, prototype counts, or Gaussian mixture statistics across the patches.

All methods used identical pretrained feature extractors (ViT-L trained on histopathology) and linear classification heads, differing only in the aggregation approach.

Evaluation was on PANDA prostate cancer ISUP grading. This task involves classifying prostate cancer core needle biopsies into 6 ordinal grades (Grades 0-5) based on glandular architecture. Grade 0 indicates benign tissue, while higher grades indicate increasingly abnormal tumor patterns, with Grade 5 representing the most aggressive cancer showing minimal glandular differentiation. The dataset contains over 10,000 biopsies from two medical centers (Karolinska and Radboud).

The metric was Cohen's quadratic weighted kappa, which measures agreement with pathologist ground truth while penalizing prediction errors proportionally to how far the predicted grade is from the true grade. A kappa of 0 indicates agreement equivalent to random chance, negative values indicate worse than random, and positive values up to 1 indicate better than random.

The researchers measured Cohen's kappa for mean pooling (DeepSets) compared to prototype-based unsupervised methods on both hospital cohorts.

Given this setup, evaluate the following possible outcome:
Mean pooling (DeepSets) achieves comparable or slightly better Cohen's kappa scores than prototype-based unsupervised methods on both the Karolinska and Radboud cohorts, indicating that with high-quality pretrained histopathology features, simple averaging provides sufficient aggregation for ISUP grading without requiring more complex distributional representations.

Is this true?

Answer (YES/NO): NO